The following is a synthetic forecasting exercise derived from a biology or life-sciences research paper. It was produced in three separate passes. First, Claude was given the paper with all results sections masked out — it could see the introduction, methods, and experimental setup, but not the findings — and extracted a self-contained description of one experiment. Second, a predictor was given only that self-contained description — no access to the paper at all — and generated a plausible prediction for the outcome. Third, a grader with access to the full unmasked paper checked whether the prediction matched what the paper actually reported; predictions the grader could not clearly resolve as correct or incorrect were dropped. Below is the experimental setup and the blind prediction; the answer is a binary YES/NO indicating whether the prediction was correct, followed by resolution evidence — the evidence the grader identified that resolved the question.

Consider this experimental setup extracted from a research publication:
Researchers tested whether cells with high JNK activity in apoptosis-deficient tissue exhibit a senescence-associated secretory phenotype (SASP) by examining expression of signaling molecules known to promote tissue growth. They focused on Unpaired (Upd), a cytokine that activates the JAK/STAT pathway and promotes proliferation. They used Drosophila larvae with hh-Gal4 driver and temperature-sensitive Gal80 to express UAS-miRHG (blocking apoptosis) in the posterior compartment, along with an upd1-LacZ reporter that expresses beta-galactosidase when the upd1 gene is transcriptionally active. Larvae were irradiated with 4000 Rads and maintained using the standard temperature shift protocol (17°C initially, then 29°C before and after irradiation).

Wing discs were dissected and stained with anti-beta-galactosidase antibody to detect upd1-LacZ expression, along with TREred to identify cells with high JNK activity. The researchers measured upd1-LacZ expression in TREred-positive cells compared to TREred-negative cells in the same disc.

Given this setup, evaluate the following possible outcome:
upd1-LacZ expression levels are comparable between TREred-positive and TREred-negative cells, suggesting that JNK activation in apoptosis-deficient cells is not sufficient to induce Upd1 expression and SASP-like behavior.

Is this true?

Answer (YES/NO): NO